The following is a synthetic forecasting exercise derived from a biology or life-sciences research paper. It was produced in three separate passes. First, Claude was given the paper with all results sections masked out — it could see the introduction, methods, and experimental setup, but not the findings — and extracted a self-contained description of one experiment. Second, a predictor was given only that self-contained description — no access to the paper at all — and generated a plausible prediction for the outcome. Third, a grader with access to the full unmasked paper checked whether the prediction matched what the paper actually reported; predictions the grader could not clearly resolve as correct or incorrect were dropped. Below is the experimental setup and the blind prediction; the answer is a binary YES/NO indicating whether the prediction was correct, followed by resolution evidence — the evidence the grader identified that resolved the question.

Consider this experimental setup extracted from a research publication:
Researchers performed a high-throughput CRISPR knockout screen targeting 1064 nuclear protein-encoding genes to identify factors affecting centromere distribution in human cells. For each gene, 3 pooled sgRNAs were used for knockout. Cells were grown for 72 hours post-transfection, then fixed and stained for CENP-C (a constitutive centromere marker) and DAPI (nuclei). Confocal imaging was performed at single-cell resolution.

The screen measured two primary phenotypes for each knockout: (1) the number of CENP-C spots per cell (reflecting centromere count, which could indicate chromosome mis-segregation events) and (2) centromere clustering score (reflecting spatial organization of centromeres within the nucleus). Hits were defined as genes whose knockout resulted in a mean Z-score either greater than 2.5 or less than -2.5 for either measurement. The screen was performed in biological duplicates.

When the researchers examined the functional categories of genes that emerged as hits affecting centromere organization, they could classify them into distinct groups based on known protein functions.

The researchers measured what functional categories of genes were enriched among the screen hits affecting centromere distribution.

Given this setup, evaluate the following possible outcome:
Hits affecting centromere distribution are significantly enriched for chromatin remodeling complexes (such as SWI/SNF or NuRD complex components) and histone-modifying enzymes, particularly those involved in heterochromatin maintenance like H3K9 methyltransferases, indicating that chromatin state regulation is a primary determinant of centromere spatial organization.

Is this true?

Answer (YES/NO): NO